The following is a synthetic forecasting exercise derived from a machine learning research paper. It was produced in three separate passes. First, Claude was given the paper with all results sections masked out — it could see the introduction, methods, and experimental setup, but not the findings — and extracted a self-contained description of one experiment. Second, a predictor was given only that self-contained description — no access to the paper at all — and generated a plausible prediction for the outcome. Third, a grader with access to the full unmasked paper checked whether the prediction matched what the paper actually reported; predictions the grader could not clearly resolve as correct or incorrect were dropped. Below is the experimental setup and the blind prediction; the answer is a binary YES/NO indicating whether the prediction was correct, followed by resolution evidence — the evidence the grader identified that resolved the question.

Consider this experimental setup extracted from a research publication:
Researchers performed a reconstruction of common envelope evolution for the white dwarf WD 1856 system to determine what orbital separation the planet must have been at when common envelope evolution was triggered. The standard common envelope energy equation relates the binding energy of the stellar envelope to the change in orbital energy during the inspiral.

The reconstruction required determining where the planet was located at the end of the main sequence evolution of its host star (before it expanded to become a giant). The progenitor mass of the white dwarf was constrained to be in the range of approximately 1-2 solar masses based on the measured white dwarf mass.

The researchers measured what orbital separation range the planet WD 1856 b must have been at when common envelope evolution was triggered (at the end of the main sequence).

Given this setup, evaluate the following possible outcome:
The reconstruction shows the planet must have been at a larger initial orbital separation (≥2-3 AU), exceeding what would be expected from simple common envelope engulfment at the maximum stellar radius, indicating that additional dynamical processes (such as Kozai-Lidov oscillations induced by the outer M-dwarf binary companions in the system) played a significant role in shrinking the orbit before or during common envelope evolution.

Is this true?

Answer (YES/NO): NO